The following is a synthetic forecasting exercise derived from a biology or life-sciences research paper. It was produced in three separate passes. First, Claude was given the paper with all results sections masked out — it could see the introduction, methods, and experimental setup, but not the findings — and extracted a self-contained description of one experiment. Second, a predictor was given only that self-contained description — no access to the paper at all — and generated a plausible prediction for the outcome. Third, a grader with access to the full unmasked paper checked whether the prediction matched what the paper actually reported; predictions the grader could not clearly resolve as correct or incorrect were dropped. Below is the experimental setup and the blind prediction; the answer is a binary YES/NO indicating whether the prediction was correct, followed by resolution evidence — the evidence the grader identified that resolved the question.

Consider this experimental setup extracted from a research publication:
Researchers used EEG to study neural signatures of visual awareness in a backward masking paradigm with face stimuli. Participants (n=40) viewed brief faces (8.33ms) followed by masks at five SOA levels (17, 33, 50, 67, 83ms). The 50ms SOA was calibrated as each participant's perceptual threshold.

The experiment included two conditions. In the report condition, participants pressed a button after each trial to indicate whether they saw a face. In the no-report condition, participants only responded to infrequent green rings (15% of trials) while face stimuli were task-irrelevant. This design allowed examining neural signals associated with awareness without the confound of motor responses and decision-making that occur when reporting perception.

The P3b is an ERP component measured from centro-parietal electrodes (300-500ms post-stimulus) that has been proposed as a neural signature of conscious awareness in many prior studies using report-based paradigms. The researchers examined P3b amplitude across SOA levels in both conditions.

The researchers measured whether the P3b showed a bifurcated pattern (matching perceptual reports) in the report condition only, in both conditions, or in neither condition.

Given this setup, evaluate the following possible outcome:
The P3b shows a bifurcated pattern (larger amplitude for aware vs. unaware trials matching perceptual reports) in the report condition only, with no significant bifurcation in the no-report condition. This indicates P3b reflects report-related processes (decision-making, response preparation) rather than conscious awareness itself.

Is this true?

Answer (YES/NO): YES